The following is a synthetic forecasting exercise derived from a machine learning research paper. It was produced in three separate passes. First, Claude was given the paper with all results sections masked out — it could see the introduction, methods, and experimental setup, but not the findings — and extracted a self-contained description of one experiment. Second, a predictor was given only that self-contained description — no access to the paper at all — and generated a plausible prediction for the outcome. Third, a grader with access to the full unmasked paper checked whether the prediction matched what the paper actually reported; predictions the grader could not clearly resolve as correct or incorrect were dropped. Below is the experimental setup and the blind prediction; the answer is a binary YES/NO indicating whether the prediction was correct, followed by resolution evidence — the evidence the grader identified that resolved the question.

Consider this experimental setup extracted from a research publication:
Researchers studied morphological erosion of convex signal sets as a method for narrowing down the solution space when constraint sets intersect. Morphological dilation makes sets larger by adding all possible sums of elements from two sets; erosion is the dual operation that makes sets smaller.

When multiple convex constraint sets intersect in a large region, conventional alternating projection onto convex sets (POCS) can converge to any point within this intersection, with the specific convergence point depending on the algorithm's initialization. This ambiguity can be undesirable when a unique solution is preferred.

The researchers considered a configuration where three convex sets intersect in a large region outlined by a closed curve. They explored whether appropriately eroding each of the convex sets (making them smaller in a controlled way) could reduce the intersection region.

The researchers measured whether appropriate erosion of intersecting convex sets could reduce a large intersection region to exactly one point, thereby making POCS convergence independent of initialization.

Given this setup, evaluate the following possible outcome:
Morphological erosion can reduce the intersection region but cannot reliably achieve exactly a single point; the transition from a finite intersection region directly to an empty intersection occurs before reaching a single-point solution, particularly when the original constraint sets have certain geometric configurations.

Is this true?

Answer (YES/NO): NO